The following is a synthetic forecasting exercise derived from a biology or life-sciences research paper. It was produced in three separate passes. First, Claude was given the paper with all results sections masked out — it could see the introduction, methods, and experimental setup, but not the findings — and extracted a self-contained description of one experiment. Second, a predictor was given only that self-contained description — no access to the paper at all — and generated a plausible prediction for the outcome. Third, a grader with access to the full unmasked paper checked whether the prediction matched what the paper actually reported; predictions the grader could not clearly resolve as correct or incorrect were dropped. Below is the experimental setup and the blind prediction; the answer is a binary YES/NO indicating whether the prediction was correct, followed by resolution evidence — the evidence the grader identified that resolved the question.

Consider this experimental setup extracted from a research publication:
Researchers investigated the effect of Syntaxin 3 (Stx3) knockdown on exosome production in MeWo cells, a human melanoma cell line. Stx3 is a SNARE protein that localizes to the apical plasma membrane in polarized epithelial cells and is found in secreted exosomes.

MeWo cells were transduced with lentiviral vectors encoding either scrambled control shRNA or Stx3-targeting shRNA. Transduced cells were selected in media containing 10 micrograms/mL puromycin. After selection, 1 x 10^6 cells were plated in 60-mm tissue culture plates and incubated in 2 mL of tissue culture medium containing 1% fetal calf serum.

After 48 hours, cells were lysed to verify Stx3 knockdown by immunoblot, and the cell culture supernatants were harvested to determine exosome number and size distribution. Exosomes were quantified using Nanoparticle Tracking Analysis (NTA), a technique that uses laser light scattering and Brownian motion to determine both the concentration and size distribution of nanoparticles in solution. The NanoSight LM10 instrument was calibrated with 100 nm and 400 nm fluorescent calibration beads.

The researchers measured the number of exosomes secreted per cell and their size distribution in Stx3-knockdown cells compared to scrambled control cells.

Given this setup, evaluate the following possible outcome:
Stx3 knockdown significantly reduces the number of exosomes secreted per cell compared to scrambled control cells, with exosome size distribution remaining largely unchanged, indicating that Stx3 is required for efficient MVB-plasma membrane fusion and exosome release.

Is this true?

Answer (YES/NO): NO